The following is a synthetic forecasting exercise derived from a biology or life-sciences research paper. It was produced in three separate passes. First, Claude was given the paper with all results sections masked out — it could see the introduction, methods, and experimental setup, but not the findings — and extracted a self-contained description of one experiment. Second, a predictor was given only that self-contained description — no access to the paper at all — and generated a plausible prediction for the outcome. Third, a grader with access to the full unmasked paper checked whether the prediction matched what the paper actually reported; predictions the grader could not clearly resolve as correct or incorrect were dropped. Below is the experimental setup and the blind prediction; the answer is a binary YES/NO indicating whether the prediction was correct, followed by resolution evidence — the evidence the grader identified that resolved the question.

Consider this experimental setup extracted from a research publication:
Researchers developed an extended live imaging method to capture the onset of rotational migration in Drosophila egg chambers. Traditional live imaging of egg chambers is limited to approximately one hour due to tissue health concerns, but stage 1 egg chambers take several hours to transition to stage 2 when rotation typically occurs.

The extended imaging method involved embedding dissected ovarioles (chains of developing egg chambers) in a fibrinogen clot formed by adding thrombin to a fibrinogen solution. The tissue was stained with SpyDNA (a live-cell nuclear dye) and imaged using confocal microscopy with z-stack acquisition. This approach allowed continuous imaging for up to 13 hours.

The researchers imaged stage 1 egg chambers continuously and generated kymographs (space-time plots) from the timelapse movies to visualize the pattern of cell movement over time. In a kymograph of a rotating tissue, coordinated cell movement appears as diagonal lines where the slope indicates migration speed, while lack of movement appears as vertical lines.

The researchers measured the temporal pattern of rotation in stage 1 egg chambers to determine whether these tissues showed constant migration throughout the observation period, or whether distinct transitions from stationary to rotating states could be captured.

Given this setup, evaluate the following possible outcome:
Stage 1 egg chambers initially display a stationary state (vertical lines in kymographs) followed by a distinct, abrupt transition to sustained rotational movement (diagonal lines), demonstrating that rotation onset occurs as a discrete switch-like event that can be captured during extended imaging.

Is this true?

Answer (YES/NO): YES